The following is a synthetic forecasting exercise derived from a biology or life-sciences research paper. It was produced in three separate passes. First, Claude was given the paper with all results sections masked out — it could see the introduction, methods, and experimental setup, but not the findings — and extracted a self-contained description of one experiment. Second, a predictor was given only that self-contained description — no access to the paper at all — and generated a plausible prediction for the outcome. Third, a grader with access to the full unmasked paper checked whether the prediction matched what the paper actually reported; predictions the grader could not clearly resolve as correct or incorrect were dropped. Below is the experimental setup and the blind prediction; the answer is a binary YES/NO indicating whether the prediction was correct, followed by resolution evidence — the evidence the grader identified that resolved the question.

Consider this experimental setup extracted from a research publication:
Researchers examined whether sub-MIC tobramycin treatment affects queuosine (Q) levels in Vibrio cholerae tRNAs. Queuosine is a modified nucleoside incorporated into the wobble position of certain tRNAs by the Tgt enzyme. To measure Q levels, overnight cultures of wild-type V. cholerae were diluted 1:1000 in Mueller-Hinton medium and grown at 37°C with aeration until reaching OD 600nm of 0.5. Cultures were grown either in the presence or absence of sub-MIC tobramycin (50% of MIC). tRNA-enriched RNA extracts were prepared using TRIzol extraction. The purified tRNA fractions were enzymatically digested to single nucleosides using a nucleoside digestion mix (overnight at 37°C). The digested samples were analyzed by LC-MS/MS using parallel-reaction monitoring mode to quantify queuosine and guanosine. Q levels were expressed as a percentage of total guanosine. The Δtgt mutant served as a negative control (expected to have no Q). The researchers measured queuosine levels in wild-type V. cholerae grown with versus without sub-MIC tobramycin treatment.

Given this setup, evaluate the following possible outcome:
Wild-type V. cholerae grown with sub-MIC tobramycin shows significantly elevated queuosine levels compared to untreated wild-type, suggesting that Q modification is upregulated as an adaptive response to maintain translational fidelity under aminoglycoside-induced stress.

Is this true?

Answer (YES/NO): NO